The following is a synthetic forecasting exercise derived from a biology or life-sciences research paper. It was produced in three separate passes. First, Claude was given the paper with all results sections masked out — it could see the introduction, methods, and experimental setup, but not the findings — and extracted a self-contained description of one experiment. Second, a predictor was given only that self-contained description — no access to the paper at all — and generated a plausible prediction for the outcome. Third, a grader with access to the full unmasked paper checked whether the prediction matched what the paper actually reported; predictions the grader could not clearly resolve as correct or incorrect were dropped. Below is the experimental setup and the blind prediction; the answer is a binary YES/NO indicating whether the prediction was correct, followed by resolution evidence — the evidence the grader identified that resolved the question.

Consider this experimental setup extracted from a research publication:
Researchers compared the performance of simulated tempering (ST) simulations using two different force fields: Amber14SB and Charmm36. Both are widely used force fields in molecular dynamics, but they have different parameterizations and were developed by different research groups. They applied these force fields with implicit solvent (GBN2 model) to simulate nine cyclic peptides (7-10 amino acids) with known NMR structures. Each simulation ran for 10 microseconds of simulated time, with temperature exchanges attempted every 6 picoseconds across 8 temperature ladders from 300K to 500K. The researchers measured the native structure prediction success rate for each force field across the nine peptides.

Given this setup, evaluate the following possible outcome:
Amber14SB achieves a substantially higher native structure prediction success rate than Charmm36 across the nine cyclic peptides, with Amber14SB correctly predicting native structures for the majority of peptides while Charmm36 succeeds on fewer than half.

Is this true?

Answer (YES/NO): YES